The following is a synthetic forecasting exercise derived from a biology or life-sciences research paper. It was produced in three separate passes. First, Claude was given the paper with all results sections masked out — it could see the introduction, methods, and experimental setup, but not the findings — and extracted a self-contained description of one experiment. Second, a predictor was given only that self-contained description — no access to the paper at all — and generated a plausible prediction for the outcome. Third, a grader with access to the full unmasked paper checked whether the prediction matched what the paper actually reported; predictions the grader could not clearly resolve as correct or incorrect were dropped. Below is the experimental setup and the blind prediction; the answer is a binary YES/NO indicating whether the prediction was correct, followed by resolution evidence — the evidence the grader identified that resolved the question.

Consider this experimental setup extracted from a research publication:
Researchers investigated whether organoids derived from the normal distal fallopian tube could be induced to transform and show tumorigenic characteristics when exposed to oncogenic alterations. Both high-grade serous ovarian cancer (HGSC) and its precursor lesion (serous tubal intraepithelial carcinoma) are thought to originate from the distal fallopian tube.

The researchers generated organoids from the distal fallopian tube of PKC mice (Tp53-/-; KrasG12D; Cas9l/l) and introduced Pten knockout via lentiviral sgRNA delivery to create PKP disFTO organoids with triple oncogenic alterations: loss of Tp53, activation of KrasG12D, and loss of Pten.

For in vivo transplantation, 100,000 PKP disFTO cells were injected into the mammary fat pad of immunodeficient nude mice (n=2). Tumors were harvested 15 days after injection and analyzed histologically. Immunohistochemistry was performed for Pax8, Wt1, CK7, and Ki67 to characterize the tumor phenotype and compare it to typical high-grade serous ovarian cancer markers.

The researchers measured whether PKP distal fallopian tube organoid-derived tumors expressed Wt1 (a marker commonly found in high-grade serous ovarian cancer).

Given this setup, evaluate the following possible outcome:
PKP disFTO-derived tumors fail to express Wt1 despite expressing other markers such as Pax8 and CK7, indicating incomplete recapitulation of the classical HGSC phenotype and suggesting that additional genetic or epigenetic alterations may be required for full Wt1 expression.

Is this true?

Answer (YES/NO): NO